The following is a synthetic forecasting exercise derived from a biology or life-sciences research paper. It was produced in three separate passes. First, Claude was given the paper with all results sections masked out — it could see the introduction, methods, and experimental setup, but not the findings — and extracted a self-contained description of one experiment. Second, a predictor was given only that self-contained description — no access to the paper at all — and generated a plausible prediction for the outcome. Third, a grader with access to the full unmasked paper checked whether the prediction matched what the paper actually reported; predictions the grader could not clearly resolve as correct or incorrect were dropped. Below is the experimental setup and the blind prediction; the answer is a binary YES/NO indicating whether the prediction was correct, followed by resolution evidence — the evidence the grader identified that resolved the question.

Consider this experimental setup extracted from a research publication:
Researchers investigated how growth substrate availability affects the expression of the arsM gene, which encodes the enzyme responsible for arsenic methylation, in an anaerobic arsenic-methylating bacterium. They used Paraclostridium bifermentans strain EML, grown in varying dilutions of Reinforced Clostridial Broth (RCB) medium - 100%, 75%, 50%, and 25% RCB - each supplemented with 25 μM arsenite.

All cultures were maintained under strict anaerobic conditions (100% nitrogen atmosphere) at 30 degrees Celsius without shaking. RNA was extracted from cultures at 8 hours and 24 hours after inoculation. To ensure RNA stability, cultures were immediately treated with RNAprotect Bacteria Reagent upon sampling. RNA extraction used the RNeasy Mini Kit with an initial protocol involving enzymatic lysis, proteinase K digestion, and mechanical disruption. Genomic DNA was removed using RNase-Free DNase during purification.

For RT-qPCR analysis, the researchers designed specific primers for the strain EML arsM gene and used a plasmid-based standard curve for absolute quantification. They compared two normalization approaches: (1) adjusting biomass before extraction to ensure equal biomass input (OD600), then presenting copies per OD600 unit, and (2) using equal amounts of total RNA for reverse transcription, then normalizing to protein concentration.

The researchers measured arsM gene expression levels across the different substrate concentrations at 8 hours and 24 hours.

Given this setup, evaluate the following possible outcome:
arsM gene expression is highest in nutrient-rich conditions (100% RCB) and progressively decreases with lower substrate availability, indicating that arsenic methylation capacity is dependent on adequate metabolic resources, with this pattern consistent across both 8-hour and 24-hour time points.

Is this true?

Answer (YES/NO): NO